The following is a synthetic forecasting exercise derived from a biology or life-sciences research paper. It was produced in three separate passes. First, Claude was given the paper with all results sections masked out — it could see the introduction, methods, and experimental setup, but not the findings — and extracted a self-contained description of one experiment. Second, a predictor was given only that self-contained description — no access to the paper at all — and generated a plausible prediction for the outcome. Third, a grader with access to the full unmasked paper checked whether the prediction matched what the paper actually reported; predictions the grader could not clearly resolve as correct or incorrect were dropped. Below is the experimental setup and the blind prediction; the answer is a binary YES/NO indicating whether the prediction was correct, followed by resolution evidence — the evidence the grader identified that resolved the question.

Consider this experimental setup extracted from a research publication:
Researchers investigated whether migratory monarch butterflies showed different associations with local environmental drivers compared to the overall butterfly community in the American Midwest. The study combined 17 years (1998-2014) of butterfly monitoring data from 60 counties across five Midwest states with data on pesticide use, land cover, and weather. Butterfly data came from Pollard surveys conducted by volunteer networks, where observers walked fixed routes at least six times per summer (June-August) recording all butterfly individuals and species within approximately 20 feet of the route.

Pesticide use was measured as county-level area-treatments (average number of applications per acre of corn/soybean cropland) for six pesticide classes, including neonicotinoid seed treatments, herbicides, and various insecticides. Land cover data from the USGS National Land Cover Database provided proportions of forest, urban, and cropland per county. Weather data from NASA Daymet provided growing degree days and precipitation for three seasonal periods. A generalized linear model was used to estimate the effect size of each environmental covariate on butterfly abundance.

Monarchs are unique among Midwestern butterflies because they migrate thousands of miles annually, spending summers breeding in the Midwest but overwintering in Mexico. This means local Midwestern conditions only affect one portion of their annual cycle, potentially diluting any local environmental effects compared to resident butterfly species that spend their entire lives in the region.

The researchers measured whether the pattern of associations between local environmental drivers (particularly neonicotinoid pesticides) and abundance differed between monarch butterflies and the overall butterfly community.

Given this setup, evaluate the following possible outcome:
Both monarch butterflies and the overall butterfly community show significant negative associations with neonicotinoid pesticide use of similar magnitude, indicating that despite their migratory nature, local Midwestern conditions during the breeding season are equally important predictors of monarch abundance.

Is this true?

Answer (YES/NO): NO